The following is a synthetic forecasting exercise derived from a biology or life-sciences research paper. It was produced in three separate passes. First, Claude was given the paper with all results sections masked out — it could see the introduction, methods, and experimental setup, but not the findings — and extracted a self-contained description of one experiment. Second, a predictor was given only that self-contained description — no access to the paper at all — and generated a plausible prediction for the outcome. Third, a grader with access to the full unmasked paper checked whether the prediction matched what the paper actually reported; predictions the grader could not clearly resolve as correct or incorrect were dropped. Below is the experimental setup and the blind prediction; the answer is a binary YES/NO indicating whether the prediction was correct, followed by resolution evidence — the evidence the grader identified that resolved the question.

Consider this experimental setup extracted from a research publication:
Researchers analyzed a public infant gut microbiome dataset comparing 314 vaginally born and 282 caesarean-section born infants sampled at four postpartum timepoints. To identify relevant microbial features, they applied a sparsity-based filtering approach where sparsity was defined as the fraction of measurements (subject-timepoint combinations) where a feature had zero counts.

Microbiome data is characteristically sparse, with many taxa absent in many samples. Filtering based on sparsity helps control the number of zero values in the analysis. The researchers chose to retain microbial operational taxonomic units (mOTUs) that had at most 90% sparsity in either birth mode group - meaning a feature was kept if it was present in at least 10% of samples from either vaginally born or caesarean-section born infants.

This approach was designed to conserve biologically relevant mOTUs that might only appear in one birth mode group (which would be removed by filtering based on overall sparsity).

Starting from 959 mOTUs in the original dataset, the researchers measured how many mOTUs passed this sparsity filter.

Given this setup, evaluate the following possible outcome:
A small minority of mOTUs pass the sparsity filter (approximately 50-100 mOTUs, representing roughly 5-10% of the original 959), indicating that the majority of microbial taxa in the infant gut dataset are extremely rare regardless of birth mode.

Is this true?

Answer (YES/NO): YES